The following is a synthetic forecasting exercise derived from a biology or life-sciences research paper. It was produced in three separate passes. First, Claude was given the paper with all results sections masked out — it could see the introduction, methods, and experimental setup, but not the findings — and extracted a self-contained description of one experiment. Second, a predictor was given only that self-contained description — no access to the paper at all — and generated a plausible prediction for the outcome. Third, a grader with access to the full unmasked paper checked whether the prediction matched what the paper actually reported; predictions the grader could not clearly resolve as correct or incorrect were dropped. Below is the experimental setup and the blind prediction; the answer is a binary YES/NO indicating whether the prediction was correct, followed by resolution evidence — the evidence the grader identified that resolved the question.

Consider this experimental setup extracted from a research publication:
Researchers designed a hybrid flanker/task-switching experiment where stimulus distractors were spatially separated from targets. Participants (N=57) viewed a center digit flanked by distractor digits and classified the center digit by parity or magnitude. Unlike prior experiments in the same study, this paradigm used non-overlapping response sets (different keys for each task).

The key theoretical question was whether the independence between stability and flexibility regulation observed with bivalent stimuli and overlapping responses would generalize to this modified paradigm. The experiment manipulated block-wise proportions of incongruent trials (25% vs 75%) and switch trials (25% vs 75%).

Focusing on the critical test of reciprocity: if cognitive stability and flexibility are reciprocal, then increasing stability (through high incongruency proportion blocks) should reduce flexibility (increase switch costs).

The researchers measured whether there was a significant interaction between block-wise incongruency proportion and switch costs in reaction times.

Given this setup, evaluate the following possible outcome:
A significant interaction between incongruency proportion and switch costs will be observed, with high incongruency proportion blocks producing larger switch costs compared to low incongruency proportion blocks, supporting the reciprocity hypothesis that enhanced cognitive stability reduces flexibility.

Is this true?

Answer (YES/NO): NO